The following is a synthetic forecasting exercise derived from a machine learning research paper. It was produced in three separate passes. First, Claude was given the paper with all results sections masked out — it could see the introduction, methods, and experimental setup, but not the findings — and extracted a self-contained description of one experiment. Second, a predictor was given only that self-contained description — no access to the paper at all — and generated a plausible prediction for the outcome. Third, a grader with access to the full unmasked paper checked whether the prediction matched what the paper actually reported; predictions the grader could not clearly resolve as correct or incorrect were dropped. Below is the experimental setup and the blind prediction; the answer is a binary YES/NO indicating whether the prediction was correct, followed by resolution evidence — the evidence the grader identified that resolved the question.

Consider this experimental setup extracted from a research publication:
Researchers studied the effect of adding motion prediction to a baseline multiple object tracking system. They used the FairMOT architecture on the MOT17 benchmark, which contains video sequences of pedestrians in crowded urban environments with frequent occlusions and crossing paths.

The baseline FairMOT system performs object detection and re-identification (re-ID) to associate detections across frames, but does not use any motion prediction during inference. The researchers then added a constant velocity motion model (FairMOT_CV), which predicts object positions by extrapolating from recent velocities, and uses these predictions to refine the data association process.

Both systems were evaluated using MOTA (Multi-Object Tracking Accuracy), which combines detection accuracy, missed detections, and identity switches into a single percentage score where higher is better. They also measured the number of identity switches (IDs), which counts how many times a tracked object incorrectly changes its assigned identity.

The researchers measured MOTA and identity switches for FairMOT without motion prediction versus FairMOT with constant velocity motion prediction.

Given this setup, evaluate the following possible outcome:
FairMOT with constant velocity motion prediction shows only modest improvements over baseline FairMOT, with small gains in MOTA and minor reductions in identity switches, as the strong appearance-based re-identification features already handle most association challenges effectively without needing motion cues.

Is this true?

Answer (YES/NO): NO